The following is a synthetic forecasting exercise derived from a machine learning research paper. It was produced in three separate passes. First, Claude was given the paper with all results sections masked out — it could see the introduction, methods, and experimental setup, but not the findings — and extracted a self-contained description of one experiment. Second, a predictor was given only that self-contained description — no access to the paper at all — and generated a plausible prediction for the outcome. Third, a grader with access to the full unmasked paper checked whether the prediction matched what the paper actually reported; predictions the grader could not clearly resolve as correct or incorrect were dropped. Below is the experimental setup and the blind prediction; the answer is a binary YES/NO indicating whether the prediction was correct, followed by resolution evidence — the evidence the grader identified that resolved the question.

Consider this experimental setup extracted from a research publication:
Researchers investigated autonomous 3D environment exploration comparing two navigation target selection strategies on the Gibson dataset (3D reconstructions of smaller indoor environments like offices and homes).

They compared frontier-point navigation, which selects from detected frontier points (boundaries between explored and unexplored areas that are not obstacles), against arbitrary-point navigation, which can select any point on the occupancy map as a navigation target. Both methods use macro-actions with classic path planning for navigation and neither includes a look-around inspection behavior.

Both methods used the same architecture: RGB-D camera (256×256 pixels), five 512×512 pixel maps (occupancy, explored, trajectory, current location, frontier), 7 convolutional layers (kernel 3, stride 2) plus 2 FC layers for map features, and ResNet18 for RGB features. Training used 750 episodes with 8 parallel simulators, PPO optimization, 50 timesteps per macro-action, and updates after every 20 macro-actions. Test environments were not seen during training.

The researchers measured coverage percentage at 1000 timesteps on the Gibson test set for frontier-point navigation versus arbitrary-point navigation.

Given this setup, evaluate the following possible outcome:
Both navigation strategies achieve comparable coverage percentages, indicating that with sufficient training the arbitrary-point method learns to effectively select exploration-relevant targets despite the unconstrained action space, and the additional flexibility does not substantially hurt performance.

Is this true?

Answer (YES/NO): NO